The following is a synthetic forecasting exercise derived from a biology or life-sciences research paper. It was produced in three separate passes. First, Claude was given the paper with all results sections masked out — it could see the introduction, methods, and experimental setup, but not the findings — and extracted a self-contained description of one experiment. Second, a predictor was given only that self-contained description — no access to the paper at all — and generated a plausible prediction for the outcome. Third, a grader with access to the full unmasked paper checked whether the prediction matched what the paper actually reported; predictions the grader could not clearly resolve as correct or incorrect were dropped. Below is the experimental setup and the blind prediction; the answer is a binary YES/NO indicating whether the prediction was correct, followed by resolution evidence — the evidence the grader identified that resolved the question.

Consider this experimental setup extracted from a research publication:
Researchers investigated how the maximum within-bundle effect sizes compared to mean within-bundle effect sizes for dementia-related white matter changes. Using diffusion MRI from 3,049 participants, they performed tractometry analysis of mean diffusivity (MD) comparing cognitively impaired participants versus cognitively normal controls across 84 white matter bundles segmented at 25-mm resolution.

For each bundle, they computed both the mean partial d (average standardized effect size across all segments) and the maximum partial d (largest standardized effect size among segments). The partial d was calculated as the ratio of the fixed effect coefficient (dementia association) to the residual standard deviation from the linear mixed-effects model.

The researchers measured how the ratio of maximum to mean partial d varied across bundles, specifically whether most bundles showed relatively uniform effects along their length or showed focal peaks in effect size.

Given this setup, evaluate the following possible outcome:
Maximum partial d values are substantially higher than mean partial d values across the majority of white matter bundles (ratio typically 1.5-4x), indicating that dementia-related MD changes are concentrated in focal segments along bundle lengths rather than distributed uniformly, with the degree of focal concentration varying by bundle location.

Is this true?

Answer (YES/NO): NO